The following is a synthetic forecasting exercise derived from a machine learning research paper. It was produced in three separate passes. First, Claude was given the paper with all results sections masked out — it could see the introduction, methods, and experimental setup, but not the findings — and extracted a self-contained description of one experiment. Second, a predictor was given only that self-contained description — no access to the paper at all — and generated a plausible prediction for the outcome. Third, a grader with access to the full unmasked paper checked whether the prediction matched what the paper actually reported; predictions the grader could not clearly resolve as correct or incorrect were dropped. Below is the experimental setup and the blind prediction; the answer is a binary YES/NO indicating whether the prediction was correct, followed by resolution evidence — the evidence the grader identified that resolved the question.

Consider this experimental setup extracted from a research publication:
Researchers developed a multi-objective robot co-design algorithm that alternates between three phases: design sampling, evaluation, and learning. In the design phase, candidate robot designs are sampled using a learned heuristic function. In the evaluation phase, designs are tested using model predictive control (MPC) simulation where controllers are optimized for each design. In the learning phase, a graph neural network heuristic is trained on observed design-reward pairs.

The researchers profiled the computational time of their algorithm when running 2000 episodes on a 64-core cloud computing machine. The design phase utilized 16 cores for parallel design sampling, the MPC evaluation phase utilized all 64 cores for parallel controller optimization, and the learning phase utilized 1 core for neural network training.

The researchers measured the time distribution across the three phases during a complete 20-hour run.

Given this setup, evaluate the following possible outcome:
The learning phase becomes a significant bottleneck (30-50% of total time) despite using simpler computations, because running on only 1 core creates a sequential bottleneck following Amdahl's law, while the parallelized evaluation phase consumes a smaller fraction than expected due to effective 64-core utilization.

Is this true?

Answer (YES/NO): YES